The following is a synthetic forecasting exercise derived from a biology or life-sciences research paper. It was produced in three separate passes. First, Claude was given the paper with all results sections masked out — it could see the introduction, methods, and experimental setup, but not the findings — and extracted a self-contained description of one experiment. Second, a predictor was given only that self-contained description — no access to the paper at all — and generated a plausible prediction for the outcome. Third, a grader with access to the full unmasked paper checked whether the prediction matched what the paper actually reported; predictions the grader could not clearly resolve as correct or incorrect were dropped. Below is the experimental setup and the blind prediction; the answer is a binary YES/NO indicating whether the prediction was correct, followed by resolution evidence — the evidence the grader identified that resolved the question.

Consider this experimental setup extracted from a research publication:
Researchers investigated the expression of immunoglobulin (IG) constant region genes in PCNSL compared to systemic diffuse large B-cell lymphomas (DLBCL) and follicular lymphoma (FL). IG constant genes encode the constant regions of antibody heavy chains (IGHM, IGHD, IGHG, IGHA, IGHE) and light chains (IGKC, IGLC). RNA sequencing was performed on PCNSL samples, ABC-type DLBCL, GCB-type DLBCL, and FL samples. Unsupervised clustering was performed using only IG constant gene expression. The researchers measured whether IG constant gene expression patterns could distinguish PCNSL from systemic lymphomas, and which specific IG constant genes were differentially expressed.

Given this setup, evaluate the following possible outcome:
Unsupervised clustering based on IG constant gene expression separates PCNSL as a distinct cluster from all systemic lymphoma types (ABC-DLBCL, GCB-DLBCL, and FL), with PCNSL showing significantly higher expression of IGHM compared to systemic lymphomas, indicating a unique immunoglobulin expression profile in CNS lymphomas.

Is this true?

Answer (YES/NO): YES